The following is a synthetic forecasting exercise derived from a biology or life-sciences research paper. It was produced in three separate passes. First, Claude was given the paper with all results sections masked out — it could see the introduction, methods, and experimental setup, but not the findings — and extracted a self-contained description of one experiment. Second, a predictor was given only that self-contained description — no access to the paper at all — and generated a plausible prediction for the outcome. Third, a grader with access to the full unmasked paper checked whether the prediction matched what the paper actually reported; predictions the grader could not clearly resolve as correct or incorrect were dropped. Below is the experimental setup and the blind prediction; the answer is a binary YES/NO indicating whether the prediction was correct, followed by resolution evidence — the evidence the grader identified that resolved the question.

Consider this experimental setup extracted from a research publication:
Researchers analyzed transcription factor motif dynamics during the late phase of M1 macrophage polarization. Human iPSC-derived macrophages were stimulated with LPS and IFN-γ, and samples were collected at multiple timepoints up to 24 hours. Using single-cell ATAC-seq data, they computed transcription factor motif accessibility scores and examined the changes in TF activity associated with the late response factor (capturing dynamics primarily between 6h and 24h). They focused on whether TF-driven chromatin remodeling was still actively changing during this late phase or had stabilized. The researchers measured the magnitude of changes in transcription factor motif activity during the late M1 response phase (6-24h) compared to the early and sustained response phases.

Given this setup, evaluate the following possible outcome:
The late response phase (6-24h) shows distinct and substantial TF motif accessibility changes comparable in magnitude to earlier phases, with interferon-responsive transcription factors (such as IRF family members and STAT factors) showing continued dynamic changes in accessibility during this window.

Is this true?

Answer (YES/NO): NO